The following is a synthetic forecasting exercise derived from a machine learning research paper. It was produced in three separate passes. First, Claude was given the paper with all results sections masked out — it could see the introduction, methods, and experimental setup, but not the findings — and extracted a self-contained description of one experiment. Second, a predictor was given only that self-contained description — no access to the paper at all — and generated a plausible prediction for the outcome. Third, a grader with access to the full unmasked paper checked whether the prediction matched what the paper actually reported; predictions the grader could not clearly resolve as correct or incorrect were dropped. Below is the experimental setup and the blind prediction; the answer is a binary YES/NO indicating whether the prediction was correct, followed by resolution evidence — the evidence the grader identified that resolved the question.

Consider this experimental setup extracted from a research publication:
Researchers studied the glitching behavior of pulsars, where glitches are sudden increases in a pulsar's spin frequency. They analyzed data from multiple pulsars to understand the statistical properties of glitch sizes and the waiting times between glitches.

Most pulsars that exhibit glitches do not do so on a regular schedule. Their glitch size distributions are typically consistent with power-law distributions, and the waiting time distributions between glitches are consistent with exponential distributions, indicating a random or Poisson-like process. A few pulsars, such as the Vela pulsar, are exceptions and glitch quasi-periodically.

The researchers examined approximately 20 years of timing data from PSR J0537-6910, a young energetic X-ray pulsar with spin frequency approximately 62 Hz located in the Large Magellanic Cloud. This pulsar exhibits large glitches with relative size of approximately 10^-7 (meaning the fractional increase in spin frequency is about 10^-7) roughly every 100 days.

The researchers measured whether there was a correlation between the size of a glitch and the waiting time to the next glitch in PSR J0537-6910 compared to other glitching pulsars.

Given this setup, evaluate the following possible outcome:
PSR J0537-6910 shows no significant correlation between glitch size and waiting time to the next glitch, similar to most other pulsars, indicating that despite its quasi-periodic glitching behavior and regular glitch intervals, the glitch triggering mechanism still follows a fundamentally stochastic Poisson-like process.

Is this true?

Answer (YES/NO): NO